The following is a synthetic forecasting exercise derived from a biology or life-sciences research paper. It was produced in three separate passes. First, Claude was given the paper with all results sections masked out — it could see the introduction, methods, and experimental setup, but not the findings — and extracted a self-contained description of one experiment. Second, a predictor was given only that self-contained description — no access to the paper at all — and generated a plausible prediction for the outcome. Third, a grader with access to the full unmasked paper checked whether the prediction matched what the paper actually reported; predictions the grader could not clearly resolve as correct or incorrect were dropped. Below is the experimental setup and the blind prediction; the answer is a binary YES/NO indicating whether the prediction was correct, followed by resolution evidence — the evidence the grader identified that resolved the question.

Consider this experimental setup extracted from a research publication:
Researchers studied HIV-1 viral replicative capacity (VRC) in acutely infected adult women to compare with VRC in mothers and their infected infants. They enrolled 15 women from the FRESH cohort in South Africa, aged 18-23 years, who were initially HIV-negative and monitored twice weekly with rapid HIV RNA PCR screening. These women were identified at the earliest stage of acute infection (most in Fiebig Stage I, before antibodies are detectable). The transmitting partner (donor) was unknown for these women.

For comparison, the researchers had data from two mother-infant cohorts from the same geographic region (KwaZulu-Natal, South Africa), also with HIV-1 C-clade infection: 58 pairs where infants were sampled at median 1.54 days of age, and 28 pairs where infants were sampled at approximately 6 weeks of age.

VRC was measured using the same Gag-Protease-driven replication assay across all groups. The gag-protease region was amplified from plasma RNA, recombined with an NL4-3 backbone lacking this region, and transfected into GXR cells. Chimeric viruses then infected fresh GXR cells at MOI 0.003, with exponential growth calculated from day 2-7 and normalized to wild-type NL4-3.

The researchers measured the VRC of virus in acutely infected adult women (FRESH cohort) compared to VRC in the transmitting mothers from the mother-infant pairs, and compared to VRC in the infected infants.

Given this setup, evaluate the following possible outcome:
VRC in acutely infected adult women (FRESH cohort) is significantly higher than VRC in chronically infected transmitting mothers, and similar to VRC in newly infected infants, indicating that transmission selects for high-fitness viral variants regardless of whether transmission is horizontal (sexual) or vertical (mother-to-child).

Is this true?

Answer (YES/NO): NO